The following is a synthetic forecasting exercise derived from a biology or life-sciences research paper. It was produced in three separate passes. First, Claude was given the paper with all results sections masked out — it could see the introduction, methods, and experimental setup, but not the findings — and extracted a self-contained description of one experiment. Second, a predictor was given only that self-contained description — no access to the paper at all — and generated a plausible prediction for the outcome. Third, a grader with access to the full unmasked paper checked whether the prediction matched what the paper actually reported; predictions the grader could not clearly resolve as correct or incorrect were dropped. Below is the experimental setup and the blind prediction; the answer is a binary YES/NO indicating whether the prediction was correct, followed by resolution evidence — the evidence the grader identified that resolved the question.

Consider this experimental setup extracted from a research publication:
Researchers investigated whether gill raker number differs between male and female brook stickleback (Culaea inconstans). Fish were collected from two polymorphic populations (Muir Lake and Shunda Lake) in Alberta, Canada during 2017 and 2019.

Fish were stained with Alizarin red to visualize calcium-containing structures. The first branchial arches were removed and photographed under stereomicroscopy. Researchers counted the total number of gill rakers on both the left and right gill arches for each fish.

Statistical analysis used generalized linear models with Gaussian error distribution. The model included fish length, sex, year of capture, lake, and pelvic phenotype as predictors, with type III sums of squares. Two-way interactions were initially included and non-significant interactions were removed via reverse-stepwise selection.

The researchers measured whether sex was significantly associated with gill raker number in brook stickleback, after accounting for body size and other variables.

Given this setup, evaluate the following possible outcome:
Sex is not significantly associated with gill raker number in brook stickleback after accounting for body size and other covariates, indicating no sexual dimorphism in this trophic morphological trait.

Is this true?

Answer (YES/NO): YES